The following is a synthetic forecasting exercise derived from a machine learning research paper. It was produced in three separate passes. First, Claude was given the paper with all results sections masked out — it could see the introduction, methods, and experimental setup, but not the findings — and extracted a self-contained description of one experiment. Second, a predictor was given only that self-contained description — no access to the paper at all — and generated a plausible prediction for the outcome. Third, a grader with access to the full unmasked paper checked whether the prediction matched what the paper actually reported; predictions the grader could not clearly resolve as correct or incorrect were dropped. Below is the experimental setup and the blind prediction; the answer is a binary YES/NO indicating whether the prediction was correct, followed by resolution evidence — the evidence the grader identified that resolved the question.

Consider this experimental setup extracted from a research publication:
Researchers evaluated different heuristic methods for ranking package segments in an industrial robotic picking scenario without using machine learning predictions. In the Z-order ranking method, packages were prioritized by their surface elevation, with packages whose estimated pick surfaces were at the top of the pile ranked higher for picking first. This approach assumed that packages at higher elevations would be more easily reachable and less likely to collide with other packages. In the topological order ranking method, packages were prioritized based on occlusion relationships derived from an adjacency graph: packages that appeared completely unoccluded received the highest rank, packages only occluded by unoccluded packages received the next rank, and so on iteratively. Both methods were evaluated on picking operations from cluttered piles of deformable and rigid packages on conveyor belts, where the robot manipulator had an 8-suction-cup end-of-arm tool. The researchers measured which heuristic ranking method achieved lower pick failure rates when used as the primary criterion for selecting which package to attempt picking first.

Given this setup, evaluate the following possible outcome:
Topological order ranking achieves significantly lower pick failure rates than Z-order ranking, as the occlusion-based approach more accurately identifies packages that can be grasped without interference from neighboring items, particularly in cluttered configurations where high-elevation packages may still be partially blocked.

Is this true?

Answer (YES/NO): NO